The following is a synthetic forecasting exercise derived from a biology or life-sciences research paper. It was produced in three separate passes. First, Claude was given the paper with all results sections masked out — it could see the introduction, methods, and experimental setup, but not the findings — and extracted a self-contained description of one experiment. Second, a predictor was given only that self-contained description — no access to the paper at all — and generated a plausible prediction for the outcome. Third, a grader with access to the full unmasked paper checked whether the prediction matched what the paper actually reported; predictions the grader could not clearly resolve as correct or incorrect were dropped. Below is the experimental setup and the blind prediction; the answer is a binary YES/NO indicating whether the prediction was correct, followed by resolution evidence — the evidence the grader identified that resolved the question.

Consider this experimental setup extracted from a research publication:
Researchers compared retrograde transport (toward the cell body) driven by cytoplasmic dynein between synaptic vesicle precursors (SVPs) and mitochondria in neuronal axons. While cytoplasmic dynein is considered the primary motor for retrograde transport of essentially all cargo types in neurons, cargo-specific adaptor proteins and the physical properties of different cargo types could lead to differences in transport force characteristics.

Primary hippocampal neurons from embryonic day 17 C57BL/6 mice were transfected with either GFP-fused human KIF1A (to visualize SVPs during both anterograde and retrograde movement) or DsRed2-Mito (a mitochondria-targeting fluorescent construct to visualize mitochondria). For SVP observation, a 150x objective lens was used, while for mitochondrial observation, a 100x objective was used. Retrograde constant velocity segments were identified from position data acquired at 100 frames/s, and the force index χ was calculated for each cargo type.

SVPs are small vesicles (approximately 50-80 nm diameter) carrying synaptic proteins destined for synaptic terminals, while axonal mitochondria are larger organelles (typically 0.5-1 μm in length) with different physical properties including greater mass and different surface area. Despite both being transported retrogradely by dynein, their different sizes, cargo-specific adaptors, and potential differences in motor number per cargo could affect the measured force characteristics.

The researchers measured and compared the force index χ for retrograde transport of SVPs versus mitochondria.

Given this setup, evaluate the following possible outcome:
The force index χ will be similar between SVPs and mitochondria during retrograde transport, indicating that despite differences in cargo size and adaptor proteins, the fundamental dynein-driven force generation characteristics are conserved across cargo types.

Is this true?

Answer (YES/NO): YES